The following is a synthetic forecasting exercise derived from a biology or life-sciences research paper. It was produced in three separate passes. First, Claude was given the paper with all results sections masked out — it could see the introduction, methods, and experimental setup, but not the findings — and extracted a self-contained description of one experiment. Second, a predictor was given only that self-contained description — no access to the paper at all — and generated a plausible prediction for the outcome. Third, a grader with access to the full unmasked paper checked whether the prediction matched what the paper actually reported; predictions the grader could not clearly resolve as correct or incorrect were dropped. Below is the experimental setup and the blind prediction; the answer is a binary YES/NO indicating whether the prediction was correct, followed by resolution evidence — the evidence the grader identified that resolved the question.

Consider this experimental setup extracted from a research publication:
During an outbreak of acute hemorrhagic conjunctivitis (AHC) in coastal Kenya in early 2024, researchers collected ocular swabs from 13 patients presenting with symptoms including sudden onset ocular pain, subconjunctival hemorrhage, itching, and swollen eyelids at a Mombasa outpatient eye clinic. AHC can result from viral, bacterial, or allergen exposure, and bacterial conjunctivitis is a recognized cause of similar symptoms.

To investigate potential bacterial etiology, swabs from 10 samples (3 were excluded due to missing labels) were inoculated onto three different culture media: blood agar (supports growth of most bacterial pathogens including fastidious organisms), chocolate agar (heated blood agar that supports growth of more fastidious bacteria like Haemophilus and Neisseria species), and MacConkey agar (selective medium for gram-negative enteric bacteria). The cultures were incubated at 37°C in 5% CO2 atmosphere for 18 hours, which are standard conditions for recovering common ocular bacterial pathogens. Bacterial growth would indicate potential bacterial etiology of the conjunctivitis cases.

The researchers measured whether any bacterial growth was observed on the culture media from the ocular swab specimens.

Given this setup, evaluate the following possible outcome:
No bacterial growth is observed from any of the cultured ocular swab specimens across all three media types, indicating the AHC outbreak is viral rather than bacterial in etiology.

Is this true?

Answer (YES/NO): NO